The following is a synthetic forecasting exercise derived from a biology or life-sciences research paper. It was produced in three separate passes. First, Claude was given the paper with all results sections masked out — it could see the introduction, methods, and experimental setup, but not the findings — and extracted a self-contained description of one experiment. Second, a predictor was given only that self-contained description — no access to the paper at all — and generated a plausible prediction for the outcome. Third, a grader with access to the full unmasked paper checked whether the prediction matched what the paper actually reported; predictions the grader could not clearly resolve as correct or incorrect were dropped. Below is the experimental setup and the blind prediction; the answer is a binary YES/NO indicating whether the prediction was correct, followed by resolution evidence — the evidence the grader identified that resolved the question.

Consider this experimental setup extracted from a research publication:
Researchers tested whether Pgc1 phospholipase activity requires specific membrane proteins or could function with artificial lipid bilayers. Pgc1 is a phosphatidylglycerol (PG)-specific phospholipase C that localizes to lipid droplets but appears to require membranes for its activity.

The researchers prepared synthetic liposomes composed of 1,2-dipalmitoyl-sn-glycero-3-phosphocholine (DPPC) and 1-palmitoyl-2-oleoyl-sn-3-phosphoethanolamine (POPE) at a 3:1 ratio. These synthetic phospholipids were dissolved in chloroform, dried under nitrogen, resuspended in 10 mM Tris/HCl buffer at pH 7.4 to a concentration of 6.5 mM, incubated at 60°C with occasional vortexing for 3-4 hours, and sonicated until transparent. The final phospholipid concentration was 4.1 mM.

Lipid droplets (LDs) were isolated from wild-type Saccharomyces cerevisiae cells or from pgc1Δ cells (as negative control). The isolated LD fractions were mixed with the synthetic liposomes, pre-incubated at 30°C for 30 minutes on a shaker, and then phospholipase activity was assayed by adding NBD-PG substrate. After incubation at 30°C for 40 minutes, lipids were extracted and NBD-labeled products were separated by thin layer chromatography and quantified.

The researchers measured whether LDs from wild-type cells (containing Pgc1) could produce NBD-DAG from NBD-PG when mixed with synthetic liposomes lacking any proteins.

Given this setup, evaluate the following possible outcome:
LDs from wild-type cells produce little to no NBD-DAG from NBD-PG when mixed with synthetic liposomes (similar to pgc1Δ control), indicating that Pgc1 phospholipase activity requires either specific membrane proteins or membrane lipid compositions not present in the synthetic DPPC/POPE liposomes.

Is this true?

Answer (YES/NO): NO